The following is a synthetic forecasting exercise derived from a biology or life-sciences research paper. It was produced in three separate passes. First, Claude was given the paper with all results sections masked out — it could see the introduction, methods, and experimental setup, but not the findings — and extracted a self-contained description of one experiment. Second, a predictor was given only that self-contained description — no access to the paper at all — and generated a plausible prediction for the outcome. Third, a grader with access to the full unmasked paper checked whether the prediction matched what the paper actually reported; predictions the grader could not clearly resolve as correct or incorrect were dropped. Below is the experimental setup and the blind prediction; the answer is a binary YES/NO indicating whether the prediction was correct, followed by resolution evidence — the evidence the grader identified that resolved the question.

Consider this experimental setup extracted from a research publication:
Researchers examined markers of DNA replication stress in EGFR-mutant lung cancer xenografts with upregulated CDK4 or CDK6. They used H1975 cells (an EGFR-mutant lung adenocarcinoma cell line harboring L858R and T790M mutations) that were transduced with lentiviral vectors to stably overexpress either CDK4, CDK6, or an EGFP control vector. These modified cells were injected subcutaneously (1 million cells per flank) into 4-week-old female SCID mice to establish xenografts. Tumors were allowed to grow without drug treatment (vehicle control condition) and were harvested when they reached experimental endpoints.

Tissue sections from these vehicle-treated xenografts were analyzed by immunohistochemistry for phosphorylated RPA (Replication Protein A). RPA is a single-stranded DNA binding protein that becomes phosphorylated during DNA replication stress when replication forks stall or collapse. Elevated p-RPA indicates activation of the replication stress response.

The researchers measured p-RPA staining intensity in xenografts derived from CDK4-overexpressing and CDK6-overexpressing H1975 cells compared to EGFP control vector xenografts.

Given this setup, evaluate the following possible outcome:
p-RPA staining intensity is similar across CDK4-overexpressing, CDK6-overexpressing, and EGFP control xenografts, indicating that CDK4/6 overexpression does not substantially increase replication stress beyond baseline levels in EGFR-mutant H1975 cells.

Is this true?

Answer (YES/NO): NO